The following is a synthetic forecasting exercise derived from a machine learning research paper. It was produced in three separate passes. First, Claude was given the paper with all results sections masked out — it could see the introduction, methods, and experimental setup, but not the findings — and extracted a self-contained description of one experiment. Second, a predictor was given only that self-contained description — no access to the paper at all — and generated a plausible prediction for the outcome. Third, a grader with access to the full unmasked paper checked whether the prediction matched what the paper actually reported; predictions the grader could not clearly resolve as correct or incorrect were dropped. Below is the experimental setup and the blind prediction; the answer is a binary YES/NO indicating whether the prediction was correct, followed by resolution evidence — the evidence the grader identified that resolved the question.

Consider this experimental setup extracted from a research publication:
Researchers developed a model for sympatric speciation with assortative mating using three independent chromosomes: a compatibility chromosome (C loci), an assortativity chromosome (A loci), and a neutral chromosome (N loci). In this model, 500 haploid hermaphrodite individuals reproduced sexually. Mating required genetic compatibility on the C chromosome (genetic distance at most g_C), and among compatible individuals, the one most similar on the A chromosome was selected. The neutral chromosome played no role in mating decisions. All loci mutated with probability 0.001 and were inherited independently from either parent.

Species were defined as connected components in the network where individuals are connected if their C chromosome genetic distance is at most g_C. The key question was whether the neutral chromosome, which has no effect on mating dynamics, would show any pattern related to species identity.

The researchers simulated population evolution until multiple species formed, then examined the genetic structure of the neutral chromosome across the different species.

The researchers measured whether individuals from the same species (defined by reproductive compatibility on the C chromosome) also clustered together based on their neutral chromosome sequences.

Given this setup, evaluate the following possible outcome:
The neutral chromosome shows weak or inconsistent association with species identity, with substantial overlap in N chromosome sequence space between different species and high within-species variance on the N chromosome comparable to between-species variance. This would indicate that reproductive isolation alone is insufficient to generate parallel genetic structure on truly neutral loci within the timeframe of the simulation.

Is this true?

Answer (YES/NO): NO